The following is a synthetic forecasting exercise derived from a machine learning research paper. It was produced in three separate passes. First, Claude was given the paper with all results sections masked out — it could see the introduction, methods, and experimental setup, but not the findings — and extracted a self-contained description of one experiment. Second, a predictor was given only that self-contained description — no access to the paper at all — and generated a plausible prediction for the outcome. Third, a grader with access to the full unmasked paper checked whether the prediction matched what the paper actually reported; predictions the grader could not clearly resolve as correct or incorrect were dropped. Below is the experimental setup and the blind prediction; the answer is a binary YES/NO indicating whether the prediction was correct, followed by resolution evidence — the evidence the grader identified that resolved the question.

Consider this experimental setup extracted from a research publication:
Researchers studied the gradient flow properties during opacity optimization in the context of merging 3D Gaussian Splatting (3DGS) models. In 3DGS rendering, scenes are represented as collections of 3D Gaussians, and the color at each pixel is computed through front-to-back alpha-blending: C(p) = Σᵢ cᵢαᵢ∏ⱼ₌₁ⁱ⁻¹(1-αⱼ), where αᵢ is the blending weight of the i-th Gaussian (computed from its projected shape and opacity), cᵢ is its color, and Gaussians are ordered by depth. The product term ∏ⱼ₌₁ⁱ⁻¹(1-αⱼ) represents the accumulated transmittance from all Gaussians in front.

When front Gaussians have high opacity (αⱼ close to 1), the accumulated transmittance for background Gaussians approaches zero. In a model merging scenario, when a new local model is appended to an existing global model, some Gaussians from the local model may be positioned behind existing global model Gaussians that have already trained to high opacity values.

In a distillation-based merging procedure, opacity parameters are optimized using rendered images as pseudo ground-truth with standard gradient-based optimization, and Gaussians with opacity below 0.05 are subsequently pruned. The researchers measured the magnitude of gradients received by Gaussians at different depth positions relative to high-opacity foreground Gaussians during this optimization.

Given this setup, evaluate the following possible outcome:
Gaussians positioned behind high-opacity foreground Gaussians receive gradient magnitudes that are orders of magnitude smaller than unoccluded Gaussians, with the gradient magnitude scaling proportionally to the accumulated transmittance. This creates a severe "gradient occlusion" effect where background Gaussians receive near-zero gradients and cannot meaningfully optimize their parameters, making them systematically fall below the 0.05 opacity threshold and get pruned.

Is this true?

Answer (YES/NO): NO